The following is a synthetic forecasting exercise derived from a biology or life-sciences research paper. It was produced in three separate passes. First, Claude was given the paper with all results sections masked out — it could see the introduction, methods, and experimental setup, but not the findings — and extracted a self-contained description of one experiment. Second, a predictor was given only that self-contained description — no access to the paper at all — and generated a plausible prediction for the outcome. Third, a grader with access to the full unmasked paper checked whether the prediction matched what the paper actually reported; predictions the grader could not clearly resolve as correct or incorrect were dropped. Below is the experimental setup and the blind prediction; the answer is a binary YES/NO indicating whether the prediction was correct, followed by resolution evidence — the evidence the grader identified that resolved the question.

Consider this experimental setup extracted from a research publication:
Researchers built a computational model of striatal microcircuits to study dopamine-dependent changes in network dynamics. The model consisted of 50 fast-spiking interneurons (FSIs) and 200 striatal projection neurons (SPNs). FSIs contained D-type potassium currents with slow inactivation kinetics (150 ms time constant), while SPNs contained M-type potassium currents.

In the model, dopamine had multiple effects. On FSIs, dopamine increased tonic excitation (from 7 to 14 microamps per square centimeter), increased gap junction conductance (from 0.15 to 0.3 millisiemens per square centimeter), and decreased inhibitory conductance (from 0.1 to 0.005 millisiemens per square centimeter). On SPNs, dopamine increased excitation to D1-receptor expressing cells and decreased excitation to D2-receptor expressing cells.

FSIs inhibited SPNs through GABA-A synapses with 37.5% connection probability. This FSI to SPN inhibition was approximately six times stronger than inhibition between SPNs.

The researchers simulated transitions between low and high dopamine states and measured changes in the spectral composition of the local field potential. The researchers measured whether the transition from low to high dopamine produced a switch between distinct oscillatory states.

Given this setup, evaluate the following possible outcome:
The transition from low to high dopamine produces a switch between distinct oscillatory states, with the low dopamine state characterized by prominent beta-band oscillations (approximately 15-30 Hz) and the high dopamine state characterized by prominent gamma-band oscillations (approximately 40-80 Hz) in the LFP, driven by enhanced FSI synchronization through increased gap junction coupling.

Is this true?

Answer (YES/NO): NO